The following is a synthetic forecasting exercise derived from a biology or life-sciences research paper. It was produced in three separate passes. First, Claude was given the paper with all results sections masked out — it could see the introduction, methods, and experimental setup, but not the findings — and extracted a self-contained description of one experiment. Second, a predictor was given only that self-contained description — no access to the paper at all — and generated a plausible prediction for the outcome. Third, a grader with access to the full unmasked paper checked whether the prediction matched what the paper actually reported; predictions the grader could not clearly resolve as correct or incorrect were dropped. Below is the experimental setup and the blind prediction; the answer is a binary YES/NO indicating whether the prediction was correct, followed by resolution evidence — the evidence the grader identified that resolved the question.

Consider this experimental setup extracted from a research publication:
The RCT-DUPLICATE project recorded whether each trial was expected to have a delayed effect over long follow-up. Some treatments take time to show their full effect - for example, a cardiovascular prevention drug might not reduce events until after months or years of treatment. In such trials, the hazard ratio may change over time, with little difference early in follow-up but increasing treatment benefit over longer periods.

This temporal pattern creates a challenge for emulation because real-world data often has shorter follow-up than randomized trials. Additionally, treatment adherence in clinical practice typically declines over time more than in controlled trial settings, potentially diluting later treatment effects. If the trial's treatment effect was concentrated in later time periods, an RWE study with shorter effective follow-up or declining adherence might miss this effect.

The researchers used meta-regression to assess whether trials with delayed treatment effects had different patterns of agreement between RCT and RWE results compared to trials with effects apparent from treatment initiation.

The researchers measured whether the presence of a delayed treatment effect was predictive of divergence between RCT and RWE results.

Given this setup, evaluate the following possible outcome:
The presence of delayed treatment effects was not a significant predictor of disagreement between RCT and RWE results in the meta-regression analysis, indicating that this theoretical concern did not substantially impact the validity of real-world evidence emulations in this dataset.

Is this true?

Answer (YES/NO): NO